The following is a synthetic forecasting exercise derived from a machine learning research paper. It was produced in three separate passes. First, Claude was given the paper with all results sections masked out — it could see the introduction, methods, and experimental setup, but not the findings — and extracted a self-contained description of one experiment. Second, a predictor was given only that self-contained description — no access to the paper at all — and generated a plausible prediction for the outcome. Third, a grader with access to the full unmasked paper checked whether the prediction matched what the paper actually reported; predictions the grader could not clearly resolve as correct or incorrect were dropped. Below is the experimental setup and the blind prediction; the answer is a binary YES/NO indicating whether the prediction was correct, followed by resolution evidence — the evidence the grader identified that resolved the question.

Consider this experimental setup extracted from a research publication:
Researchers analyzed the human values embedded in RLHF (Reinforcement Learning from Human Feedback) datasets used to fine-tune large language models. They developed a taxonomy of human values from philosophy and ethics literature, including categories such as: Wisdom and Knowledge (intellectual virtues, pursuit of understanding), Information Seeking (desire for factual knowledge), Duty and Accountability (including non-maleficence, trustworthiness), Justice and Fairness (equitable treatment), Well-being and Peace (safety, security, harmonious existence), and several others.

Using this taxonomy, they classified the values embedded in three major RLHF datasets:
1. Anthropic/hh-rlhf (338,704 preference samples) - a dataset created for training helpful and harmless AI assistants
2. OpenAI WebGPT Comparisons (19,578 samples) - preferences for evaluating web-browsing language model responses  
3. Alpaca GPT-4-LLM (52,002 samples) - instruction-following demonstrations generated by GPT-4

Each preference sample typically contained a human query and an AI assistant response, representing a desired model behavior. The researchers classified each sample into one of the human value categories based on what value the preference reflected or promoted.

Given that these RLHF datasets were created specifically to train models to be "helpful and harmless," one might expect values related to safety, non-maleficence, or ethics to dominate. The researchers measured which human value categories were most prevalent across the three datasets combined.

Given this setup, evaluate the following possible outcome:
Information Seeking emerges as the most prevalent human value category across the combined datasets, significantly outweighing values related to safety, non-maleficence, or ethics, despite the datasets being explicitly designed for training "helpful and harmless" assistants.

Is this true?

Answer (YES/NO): NO